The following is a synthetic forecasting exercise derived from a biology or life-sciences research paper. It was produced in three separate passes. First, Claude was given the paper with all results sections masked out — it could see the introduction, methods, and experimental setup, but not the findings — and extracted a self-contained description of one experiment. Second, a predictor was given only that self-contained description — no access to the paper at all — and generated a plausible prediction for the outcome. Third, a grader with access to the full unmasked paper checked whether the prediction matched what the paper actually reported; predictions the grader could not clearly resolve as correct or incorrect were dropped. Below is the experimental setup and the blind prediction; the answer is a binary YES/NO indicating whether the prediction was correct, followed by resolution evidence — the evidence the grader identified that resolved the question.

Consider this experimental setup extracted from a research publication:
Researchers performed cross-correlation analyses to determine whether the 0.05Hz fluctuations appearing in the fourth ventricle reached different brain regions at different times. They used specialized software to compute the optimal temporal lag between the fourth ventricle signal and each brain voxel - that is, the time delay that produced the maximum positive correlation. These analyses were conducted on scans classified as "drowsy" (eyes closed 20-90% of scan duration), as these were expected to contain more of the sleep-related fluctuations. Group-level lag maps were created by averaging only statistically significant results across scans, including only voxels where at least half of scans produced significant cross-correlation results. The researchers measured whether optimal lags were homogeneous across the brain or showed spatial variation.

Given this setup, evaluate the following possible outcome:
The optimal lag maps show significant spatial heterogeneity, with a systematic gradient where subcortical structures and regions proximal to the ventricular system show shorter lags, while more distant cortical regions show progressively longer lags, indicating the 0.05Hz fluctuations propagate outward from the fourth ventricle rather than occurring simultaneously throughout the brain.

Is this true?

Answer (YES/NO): NO